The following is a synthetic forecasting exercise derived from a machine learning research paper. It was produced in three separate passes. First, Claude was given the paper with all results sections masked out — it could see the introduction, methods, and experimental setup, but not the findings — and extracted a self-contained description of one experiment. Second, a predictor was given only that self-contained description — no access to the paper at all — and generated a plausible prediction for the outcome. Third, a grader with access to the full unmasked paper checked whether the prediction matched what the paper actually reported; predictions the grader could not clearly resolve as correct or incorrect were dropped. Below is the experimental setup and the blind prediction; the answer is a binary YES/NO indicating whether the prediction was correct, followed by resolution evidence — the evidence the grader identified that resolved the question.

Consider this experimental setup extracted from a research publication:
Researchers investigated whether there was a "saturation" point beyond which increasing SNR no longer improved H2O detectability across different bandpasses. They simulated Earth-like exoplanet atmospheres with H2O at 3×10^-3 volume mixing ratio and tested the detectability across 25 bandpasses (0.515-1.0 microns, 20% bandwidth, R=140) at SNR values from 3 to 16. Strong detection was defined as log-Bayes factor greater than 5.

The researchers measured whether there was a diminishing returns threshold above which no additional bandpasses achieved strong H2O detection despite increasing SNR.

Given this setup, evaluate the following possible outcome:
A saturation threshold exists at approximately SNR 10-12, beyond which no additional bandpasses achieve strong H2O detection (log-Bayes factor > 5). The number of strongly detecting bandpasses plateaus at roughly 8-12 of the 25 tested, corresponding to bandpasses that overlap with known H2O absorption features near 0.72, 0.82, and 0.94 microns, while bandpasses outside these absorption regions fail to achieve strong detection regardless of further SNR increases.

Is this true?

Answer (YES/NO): NO